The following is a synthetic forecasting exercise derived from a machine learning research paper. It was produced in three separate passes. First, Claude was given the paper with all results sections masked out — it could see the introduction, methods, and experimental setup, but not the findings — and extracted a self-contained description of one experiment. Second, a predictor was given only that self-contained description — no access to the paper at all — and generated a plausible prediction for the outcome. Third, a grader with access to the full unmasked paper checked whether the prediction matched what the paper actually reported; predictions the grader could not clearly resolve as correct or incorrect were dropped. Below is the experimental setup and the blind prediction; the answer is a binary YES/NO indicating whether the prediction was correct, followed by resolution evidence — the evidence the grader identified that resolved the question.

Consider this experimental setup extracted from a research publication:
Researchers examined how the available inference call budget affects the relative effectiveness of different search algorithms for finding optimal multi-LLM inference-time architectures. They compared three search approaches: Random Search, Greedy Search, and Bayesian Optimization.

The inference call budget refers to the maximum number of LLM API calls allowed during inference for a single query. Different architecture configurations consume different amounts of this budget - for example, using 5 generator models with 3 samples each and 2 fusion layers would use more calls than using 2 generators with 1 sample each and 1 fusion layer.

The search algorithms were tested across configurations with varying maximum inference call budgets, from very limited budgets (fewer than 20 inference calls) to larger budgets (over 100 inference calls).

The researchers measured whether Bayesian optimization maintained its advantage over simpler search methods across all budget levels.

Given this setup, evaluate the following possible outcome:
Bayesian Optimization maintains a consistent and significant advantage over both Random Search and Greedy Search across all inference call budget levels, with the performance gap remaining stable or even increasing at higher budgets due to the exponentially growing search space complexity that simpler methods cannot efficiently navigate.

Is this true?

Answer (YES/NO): NO